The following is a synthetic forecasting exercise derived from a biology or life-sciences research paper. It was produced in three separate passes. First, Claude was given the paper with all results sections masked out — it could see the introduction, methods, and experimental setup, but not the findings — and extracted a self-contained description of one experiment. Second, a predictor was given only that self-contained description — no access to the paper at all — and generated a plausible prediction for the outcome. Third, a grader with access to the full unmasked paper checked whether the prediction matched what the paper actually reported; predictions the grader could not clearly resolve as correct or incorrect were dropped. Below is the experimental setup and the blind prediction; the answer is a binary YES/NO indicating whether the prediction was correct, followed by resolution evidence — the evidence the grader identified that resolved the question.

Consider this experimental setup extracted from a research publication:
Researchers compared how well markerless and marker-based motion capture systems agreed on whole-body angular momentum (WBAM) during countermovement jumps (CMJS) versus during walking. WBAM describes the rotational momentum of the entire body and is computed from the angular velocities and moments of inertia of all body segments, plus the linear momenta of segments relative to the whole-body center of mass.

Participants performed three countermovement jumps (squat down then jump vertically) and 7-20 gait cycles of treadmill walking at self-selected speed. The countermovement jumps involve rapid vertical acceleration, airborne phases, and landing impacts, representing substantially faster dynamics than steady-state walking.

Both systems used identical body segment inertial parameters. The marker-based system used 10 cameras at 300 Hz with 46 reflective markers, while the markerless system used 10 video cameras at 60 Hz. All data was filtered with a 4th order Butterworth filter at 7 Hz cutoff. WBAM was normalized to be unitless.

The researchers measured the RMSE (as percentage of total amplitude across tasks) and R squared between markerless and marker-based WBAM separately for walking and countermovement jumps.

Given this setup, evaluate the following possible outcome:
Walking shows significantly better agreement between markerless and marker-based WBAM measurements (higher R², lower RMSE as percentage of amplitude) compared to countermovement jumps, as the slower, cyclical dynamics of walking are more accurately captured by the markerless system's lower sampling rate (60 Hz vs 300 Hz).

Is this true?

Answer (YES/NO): YES